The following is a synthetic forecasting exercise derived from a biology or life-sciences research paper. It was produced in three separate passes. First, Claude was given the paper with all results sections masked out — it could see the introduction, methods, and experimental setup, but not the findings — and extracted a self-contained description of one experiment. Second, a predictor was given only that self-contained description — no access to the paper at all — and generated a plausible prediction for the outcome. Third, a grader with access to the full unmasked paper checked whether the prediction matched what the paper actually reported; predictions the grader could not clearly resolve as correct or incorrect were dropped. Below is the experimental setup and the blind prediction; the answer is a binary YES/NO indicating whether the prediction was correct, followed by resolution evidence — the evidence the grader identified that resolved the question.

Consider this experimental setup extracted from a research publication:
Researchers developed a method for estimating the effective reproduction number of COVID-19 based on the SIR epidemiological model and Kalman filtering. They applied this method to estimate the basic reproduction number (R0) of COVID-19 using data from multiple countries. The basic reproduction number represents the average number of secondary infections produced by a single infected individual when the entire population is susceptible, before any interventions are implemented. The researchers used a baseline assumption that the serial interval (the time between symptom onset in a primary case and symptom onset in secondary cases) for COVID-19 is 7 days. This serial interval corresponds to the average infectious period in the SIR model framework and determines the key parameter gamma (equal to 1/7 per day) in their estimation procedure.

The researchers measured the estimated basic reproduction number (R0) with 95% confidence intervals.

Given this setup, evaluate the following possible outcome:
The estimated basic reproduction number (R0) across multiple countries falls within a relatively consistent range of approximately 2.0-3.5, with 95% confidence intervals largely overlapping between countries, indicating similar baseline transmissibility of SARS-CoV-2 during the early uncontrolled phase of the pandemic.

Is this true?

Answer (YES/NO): NO